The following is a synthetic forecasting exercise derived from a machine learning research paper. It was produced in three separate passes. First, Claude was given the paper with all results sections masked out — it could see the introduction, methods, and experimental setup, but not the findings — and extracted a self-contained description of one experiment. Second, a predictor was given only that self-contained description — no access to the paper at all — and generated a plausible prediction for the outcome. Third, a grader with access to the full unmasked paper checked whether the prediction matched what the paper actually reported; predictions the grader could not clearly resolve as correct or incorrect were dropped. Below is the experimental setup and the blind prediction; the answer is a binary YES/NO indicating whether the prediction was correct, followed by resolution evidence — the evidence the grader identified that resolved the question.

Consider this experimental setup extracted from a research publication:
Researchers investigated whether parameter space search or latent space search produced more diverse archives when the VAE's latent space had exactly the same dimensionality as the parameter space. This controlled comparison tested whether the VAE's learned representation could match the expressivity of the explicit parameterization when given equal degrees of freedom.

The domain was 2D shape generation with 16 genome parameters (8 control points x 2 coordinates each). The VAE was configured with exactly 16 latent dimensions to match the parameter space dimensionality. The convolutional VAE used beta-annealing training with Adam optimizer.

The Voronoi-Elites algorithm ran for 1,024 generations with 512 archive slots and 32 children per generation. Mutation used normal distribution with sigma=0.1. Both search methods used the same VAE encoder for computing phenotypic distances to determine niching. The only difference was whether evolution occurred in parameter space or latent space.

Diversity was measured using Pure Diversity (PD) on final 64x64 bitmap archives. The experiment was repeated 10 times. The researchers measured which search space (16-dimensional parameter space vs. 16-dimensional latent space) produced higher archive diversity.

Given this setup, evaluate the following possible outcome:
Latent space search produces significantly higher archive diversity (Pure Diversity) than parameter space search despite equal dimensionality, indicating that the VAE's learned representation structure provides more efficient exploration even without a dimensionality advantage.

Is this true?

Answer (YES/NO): NO